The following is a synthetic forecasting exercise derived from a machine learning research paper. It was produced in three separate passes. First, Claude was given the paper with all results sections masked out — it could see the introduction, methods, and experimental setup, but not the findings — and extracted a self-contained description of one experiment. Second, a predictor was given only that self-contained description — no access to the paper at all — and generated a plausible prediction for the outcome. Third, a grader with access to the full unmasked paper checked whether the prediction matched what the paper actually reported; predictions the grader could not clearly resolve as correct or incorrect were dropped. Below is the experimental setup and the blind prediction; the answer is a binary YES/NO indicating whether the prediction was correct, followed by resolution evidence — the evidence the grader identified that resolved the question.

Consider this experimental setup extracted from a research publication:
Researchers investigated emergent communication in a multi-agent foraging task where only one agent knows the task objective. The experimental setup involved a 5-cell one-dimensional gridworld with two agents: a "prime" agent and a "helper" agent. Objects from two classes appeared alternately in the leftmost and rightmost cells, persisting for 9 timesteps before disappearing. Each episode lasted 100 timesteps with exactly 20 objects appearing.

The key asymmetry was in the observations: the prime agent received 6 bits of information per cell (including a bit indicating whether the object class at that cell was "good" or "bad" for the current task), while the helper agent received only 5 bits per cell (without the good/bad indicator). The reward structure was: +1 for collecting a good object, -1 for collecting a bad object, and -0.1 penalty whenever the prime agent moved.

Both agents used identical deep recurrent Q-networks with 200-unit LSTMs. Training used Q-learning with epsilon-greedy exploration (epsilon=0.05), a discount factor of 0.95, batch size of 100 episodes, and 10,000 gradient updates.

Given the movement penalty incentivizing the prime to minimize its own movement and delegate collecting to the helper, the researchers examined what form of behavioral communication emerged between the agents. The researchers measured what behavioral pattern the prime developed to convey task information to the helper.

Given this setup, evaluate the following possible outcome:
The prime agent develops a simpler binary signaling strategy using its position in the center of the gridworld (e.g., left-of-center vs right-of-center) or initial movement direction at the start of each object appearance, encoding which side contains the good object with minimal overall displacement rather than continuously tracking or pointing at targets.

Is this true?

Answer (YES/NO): NO